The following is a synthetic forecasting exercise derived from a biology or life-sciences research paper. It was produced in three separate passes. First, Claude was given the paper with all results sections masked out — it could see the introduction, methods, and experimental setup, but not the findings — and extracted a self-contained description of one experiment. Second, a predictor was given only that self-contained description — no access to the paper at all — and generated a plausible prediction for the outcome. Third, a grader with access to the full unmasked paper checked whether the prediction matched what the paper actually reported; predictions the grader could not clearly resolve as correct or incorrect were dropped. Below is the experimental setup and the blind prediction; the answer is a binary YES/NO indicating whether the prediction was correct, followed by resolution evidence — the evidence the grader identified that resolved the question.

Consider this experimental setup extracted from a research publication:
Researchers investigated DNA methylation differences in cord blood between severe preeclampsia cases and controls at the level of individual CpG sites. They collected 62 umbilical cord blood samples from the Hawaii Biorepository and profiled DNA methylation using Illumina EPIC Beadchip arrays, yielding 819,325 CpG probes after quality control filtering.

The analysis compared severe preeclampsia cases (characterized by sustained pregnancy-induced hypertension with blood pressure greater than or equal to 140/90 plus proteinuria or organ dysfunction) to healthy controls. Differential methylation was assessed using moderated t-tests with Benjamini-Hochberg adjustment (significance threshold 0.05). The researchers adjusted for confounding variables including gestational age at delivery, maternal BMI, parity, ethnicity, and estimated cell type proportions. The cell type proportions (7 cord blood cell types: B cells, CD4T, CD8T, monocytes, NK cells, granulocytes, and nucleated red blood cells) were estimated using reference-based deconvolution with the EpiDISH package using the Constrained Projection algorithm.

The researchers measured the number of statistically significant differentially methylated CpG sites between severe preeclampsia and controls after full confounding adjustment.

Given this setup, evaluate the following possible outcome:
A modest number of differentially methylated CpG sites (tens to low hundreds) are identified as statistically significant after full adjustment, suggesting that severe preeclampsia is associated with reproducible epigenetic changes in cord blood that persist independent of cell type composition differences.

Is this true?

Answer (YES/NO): NO